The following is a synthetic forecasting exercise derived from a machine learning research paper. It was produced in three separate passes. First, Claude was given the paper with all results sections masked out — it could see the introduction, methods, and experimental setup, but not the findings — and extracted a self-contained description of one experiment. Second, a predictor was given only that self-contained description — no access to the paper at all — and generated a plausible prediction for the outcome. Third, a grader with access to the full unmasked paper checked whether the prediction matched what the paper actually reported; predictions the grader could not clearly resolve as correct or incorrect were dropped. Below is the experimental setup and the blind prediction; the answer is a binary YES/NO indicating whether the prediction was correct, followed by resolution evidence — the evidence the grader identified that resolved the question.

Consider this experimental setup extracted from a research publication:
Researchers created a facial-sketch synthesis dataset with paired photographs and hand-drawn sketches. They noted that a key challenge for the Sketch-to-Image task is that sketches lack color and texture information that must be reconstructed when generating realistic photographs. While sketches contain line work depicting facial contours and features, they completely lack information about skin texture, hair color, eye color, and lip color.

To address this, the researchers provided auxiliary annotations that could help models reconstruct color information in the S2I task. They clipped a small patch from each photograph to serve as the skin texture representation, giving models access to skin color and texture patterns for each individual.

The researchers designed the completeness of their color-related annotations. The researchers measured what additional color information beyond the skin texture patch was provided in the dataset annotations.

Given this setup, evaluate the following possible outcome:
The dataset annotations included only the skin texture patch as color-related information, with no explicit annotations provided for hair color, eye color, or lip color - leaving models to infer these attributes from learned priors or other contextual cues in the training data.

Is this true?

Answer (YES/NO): NO